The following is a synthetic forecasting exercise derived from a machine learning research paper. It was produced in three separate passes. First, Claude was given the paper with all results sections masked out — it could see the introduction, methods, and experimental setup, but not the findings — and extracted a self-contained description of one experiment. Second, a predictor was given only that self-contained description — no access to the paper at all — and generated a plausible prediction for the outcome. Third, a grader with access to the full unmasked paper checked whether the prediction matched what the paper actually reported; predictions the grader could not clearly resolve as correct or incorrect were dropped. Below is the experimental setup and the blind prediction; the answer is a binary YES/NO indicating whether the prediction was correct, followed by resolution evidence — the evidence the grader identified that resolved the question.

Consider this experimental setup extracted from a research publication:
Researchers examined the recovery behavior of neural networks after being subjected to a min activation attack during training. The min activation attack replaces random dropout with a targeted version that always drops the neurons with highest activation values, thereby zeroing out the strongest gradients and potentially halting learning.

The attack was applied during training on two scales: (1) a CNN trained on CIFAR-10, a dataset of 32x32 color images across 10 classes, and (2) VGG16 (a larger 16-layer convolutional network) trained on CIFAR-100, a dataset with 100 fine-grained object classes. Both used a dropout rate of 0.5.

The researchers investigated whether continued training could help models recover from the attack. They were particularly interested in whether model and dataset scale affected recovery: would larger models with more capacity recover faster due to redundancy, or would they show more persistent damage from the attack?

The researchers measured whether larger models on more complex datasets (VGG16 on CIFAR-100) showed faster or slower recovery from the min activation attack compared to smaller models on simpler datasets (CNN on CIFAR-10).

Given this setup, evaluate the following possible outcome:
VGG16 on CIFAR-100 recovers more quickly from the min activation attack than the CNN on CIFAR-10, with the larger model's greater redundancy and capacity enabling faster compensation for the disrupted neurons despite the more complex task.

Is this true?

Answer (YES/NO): NO